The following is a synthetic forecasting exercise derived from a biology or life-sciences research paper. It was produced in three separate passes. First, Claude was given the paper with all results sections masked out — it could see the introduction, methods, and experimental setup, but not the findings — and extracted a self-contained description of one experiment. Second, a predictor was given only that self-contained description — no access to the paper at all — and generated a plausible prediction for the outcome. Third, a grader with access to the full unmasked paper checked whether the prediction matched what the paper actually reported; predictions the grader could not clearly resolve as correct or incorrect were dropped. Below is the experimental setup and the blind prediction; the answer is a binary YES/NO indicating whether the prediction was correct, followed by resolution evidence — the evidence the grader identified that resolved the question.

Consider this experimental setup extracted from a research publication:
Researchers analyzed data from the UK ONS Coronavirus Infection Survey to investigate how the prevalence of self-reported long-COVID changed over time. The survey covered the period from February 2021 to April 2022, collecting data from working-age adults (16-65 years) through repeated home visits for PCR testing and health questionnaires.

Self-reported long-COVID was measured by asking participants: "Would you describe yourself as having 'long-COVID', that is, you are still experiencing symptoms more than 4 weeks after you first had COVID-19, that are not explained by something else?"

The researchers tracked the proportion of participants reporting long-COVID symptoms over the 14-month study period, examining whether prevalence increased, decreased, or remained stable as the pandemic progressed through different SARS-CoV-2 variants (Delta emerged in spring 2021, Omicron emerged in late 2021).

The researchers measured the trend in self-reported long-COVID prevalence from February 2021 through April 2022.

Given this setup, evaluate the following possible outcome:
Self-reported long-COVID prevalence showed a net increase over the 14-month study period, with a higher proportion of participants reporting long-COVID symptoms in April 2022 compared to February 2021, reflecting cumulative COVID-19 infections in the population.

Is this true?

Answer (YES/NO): YES